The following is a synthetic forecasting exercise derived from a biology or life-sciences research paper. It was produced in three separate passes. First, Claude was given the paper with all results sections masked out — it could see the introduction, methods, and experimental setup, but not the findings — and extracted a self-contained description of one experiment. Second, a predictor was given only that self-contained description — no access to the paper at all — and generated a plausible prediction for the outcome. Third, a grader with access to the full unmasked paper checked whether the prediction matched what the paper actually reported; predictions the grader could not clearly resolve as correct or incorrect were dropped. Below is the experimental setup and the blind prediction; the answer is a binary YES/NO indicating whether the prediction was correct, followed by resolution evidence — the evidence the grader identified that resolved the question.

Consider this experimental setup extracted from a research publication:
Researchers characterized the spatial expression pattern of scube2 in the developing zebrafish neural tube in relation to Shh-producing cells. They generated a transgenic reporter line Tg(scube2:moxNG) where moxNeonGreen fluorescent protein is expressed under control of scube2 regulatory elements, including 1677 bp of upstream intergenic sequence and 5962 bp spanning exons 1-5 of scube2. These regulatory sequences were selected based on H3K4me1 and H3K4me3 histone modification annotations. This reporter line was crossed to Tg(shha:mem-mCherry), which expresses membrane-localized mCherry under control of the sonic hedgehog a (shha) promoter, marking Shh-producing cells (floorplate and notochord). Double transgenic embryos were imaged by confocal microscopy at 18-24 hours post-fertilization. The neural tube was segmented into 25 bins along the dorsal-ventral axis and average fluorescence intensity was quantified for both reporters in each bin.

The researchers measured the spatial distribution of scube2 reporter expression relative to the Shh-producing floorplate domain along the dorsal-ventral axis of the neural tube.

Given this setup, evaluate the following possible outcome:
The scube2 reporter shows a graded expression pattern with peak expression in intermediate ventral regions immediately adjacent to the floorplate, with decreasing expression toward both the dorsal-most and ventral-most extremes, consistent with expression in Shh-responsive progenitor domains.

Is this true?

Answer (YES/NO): NO